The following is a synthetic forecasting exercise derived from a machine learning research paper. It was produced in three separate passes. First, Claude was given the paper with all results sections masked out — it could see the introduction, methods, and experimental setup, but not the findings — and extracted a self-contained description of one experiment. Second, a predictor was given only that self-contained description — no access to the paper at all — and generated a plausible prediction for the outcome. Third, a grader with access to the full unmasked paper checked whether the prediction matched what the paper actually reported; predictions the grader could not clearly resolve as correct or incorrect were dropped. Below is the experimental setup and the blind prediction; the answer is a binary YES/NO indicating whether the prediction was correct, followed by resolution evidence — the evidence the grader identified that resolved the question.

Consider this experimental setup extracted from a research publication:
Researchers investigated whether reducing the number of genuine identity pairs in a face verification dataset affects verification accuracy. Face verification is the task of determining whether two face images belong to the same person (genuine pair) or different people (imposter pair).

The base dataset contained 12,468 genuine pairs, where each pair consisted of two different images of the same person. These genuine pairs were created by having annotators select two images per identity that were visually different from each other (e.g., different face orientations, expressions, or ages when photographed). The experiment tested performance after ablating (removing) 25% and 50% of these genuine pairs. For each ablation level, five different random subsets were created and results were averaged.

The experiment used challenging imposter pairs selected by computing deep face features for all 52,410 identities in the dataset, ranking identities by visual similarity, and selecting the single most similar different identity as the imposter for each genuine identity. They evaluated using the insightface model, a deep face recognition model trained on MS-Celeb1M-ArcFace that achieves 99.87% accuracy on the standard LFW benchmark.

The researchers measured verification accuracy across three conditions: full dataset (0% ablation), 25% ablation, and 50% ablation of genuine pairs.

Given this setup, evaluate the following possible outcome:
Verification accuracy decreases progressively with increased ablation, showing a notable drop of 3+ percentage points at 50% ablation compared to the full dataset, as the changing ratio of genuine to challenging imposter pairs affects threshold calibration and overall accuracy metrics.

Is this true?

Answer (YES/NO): NO